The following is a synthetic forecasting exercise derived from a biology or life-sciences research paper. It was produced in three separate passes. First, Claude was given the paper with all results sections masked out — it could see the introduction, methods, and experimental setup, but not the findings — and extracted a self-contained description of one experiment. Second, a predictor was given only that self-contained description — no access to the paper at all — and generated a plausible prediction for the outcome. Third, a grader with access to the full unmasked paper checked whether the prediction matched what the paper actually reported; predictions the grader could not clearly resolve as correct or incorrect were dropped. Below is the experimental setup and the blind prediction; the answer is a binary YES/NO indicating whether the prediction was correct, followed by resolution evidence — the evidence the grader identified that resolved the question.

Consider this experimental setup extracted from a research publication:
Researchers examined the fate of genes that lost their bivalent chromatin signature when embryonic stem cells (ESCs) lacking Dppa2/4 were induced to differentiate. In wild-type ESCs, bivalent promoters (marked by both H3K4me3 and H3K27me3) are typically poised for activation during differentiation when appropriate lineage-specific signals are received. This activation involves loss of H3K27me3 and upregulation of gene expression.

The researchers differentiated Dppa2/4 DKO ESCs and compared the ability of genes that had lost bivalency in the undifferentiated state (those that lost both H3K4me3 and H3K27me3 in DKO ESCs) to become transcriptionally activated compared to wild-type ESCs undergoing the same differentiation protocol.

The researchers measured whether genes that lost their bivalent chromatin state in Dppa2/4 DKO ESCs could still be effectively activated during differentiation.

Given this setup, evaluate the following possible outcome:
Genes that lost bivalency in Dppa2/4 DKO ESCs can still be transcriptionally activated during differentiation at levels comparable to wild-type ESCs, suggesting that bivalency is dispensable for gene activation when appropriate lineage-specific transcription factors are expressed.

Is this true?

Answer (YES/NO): NO